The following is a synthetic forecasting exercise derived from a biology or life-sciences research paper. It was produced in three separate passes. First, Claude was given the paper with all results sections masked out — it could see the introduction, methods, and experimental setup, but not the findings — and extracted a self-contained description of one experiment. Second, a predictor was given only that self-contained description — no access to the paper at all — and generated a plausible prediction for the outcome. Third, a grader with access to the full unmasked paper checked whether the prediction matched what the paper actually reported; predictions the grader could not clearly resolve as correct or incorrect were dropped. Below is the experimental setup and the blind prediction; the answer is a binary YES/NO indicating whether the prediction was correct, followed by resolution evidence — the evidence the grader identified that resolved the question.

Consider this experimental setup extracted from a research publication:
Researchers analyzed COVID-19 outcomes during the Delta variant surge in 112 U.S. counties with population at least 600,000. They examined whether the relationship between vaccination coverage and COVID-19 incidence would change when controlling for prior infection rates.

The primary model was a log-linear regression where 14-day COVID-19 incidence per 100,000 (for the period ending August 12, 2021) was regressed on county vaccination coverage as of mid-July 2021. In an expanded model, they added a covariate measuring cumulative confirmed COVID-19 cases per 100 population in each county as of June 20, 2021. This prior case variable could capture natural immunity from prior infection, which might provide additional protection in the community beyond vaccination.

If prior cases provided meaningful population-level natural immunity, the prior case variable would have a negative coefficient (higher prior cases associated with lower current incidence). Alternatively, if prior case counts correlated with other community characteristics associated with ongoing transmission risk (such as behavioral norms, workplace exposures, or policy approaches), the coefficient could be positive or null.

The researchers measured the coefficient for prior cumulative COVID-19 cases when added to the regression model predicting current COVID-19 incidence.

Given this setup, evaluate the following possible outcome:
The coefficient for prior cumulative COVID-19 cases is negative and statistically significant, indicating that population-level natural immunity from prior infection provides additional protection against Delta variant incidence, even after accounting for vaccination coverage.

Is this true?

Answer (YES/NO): NO